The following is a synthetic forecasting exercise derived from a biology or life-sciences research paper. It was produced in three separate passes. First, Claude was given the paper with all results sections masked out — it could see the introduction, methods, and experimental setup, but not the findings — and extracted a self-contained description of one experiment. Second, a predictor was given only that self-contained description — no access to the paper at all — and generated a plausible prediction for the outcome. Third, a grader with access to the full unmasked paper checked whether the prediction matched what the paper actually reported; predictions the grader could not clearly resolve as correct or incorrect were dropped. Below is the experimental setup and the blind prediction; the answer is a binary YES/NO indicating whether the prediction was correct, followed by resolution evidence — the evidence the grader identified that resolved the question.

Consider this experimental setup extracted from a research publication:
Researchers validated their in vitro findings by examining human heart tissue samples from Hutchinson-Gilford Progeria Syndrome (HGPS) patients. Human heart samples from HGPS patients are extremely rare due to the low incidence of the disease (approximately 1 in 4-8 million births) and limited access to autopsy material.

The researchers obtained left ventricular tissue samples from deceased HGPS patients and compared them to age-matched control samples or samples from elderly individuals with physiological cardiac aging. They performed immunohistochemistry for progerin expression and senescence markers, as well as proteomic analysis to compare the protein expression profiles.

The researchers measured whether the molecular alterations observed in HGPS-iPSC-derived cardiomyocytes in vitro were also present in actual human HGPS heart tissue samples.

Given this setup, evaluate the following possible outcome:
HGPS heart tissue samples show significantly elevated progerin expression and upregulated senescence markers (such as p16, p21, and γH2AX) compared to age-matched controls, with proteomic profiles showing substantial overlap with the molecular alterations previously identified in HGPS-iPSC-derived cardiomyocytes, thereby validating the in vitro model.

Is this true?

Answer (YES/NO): NO